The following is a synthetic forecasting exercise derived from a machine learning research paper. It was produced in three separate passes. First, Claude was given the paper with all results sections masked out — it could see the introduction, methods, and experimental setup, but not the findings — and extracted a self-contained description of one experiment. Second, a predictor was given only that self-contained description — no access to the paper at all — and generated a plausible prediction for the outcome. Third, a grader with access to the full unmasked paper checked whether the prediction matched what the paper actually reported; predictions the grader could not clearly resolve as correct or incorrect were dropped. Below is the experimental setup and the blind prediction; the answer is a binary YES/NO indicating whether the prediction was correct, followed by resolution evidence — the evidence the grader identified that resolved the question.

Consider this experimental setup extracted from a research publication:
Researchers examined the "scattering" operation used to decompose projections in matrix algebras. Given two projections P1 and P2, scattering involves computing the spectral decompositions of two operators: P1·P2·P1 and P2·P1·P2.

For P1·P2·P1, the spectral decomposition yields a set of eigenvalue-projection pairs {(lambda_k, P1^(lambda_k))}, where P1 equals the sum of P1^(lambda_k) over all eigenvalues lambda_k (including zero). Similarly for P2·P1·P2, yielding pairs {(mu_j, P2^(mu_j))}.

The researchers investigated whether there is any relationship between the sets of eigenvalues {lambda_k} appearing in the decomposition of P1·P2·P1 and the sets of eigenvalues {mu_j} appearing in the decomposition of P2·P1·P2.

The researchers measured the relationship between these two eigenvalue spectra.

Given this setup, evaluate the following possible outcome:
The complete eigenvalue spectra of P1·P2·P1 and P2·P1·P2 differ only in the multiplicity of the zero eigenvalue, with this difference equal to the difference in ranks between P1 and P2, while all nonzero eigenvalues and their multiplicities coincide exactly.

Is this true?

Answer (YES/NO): NO